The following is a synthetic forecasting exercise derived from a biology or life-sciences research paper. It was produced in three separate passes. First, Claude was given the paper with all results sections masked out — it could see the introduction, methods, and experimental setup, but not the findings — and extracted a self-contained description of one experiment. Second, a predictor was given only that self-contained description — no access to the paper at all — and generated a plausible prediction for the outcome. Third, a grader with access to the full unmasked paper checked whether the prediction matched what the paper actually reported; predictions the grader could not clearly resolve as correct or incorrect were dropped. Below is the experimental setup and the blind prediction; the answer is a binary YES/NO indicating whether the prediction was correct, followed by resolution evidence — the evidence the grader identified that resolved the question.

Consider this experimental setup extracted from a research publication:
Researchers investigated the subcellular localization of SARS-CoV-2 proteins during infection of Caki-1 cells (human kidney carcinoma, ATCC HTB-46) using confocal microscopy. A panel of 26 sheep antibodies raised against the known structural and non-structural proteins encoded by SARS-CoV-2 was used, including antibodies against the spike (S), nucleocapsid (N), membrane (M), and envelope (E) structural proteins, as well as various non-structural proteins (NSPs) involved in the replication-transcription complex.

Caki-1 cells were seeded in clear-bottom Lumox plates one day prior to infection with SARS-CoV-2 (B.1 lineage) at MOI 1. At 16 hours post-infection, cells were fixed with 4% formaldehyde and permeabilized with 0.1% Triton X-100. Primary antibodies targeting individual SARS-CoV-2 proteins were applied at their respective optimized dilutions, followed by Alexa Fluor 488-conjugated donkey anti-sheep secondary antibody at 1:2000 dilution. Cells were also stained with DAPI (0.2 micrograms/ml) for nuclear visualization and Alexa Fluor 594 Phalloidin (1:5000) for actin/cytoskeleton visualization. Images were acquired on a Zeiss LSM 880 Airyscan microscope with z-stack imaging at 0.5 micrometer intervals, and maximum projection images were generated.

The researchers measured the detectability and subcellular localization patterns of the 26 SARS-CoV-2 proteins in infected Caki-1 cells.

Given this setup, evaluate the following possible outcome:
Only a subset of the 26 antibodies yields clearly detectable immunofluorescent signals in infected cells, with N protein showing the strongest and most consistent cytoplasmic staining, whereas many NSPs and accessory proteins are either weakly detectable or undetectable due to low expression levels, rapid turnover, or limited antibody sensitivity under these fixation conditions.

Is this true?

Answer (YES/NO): NO